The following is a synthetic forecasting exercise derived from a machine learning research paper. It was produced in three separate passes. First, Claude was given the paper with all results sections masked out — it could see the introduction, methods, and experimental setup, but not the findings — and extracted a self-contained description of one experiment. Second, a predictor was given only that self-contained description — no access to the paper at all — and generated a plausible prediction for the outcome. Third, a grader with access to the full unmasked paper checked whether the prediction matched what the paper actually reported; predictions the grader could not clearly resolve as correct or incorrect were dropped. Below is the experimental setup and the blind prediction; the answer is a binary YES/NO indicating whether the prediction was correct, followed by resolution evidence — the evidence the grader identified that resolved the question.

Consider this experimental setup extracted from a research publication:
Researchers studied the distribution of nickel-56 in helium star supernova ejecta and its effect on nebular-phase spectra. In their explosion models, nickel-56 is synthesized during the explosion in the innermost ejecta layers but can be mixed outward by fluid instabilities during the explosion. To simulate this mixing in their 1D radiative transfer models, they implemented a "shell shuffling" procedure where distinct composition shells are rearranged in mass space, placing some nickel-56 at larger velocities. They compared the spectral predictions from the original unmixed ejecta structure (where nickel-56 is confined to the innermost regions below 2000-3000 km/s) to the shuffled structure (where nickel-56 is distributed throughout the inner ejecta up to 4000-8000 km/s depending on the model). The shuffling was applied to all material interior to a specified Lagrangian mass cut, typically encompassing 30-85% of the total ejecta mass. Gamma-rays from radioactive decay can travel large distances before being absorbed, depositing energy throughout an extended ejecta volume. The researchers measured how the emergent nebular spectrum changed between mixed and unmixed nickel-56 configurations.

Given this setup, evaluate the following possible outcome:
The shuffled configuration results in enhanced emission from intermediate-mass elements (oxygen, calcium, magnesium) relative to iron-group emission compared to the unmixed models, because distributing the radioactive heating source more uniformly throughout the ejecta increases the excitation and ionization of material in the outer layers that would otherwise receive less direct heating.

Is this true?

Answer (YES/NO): NO